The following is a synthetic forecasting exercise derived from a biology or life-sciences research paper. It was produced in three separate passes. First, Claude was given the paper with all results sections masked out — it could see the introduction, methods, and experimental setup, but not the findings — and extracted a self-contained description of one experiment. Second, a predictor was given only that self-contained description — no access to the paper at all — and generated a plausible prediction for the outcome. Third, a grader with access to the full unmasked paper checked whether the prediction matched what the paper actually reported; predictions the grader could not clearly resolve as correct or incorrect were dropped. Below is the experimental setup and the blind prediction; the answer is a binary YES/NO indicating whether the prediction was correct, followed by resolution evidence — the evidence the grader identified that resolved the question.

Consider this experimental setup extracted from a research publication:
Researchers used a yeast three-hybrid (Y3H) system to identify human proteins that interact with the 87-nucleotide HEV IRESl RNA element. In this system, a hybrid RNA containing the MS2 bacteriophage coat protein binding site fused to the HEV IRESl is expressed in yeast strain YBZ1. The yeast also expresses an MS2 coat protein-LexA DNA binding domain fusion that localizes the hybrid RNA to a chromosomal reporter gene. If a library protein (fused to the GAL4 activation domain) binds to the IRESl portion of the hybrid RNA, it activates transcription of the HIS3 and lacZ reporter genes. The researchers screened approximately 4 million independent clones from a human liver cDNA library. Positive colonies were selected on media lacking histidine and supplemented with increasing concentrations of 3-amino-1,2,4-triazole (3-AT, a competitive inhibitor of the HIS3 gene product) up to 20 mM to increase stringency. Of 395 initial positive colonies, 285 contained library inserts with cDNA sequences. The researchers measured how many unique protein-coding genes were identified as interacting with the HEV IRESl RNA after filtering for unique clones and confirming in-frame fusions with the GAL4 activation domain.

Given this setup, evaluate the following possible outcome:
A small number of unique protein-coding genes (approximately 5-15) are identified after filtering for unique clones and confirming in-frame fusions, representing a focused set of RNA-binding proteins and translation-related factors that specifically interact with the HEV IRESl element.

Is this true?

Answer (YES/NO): YES